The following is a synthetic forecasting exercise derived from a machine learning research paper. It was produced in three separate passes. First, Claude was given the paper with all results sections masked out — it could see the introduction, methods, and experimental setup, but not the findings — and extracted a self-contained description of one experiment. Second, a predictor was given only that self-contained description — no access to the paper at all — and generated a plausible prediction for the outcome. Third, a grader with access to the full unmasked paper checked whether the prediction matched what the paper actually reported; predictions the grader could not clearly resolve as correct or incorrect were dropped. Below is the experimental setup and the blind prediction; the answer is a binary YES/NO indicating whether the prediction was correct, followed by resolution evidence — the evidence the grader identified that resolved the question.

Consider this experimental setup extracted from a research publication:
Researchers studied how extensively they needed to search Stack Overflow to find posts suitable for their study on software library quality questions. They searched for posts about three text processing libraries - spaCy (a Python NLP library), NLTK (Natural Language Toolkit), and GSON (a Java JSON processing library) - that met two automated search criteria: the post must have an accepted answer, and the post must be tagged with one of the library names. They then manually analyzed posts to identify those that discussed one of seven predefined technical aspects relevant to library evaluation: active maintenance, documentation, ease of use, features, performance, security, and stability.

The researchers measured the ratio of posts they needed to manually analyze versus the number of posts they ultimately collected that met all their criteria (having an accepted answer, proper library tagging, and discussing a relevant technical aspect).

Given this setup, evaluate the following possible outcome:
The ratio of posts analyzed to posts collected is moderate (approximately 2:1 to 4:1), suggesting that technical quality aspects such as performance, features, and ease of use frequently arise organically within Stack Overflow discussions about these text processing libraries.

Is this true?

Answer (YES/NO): NO